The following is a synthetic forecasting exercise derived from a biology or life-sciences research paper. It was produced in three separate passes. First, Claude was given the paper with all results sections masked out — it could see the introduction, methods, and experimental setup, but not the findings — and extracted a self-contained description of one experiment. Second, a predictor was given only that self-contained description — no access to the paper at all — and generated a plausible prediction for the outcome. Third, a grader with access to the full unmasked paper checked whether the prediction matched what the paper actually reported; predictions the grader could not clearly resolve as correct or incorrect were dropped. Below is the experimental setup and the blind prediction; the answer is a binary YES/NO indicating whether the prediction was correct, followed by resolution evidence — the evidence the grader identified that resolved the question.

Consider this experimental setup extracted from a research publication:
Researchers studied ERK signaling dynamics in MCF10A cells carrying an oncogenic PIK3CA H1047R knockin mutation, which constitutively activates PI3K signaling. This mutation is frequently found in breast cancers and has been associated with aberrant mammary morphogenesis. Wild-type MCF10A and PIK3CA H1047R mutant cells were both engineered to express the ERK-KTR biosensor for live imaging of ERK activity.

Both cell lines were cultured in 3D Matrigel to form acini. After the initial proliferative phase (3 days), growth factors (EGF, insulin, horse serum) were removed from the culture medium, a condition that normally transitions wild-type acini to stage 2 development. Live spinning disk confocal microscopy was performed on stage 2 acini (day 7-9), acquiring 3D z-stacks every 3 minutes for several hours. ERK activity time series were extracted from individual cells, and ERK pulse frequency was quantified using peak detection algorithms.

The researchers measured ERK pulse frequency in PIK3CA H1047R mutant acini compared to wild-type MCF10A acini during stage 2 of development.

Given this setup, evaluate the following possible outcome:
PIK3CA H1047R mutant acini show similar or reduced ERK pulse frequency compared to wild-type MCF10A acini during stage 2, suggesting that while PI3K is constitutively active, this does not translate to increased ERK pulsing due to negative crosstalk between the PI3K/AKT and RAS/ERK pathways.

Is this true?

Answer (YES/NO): NO